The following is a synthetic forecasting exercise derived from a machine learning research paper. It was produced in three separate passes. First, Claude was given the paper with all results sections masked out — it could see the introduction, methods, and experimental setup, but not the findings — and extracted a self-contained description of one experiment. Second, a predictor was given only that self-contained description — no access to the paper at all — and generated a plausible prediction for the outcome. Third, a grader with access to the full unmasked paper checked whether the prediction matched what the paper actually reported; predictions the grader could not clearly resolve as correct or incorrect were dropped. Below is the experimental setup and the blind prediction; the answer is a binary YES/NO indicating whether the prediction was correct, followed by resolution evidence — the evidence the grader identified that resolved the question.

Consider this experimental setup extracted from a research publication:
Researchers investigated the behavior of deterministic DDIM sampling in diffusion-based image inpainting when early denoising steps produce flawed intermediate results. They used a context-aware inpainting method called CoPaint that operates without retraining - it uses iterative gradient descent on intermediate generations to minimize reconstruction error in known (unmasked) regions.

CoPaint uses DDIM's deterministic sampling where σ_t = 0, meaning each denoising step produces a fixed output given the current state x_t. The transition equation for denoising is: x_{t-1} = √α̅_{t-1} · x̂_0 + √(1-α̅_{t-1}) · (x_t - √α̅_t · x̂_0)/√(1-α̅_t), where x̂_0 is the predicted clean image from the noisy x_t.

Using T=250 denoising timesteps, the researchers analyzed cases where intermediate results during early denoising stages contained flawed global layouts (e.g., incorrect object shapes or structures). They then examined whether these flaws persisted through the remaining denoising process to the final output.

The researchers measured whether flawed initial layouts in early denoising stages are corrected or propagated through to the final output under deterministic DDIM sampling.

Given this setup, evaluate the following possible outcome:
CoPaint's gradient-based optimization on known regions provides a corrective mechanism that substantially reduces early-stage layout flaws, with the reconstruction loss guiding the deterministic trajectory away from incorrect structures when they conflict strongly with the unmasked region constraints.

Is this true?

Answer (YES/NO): NO